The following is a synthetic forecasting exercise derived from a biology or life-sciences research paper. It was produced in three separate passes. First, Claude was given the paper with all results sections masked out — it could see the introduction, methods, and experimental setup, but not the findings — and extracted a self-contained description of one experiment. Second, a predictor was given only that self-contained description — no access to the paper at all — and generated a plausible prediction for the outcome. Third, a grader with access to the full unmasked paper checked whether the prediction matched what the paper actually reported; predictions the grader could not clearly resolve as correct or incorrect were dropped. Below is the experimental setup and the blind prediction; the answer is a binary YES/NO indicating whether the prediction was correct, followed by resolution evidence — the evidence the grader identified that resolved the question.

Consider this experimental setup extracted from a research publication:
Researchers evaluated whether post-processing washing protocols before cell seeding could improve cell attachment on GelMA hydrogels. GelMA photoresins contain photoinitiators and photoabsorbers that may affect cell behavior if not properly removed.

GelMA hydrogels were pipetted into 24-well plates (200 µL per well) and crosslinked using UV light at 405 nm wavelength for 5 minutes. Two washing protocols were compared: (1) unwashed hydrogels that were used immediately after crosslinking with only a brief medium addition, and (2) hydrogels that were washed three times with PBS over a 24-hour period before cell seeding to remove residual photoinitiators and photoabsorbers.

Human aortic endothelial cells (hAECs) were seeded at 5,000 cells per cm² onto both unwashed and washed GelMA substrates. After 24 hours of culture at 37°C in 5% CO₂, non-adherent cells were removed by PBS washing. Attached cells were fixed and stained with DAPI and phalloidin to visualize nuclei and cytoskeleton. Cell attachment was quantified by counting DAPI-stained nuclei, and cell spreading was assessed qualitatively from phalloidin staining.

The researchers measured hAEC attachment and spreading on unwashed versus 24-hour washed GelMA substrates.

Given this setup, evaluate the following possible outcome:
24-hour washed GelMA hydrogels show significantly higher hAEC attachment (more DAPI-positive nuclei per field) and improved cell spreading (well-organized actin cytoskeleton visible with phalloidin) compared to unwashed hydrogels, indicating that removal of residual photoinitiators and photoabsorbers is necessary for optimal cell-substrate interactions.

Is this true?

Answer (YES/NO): YES